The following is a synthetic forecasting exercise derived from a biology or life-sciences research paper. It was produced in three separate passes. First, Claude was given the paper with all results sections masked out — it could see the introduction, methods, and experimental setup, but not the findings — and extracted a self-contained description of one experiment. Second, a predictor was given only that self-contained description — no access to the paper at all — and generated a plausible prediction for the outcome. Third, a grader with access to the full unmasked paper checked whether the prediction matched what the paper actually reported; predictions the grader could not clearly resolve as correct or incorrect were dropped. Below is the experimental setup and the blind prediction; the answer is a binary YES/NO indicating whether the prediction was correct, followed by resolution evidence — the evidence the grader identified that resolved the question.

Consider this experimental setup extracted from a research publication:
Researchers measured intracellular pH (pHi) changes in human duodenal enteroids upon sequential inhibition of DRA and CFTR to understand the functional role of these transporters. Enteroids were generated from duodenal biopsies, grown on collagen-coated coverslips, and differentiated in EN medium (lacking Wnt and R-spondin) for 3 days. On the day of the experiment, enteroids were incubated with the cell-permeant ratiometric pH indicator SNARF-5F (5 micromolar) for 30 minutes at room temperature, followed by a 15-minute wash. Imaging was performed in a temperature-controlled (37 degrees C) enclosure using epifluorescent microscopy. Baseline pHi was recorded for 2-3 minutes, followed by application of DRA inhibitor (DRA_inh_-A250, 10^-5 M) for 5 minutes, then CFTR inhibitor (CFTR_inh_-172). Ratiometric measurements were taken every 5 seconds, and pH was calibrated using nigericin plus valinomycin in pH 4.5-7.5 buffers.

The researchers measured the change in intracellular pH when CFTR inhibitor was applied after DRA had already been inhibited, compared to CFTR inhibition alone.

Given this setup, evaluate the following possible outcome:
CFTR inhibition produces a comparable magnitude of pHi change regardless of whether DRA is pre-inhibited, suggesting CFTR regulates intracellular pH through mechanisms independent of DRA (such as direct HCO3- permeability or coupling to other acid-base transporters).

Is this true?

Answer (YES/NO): YES